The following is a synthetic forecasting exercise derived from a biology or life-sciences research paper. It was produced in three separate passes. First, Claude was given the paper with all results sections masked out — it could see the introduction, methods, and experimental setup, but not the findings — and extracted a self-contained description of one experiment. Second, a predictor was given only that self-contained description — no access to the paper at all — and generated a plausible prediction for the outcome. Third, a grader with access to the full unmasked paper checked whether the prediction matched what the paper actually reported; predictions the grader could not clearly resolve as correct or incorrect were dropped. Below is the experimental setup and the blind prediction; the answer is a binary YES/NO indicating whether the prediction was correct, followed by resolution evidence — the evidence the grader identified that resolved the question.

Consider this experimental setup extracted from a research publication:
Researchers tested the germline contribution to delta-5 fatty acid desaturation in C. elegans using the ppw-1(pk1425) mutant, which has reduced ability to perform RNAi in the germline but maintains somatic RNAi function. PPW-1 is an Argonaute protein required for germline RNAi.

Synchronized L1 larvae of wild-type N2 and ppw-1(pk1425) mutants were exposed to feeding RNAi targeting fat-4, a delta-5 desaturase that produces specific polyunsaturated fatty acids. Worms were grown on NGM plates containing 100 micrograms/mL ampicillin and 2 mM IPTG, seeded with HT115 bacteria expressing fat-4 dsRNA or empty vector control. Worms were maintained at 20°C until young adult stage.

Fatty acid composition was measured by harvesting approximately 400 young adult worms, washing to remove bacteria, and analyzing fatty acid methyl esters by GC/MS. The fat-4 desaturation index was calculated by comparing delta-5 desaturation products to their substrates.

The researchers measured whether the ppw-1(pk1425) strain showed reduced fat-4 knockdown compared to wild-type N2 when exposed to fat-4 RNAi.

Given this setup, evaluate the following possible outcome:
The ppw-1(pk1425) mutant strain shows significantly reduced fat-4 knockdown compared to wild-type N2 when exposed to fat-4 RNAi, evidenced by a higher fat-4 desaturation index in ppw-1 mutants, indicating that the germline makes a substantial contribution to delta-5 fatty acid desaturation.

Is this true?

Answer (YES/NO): NO